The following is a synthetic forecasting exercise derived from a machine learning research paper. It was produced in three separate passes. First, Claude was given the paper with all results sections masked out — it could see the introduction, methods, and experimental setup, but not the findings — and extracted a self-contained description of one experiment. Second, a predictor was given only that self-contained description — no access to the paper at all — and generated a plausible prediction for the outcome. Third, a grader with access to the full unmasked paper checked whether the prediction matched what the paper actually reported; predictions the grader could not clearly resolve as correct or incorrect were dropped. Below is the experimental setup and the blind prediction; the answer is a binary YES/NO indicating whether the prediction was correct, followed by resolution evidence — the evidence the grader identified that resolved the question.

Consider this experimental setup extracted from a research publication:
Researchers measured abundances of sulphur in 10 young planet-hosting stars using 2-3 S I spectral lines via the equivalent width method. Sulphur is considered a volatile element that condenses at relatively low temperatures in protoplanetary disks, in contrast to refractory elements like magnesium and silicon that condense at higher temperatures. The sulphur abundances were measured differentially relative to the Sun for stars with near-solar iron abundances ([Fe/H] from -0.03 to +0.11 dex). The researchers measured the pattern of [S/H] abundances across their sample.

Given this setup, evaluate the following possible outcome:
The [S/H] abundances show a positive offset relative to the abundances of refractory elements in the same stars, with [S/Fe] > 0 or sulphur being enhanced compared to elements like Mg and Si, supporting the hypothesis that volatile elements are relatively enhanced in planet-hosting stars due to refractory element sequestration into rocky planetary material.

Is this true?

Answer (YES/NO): NO